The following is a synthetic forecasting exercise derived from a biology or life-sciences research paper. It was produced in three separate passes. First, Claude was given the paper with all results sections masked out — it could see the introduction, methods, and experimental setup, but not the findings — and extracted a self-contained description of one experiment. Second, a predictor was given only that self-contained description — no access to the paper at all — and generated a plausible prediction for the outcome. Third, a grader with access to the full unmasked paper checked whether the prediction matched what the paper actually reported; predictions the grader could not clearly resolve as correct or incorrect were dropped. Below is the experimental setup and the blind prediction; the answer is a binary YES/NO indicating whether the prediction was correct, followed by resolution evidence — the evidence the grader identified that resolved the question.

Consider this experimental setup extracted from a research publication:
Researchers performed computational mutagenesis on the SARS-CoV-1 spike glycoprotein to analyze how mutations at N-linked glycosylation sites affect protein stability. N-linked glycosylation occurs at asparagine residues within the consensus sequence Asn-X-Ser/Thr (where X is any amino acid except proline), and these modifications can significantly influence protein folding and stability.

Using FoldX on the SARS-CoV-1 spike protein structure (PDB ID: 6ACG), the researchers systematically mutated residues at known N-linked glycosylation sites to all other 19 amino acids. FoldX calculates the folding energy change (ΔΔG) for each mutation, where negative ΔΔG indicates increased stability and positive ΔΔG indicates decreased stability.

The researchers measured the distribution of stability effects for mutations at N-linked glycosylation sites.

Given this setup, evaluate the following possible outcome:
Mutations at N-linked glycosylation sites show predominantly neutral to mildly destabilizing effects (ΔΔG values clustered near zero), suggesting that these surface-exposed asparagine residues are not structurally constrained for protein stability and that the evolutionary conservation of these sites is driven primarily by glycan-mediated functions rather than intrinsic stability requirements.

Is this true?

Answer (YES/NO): NO